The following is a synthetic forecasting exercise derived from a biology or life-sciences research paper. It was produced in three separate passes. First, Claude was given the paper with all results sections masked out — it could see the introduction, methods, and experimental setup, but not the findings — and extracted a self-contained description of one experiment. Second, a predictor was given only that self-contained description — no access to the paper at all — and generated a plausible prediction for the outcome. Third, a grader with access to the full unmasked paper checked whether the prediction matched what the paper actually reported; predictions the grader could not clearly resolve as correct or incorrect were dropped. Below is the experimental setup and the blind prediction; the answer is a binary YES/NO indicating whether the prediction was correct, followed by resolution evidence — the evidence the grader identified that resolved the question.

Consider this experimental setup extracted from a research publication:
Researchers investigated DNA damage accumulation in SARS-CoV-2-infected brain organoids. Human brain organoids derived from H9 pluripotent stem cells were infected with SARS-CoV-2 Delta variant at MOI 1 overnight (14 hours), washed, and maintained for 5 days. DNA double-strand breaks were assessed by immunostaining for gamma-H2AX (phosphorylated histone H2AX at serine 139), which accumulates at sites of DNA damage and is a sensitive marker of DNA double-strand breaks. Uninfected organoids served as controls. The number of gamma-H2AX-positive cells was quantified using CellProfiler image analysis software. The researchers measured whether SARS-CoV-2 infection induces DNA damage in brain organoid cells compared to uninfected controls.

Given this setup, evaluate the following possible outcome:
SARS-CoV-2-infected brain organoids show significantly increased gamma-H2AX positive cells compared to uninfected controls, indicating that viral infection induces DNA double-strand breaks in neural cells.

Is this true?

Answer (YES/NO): YES